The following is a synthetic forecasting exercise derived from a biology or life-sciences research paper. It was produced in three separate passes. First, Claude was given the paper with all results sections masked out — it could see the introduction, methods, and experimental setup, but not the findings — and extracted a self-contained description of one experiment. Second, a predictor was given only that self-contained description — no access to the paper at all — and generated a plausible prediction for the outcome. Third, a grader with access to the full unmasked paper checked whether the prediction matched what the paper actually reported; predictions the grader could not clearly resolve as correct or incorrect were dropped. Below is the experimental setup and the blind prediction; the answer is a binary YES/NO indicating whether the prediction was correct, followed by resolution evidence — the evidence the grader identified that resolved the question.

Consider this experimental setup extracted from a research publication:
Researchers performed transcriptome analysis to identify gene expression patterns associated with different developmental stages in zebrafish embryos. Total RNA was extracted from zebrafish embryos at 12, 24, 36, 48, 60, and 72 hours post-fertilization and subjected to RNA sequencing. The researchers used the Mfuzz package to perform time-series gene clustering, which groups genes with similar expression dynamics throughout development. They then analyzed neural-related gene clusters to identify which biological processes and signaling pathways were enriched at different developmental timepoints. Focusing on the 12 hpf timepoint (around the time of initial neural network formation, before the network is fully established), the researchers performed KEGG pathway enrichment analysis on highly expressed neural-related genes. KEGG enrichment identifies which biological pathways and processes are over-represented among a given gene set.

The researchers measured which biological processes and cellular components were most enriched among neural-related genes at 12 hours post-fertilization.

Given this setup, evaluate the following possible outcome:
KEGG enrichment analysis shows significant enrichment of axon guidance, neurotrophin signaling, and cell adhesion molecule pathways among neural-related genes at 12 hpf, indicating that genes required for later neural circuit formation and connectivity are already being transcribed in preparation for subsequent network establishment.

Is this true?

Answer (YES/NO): NO